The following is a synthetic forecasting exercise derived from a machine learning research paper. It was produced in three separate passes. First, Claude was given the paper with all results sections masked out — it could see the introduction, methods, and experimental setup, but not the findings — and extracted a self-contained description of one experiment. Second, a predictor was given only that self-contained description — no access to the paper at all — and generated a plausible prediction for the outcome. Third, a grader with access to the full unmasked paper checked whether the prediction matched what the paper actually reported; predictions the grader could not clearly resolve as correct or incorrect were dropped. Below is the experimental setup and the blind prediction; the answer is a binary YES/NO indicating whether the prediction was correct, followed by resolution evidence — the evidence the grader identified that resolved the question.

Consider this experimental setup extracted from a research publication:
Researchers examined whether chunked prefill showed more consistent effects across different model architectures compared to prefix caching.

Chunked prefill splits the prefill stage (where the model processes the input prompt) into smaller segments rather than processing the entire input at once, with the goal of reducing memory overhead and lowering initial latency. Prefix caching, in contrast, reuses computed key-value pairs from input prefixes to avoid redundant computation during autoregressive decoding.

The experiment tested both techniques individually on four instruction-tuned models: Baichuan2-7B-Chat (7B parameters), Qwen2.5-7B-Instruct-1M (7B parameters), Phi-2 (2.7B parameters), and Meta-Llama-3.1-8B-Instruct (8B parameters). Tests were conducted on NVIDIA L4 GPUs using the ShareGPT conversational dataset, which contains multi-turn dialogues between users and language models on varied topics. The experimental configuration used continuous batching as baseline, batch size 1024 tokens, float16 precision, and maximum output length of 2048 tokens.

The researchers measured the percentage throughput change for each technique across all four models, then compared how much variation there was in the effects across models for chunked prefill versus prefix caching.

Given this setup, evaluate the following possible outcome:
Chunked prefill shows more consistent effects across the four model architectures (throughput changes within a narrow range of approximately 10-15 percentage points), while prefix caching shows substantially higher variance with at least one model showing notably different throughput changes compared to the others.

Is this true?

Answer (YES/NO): NO